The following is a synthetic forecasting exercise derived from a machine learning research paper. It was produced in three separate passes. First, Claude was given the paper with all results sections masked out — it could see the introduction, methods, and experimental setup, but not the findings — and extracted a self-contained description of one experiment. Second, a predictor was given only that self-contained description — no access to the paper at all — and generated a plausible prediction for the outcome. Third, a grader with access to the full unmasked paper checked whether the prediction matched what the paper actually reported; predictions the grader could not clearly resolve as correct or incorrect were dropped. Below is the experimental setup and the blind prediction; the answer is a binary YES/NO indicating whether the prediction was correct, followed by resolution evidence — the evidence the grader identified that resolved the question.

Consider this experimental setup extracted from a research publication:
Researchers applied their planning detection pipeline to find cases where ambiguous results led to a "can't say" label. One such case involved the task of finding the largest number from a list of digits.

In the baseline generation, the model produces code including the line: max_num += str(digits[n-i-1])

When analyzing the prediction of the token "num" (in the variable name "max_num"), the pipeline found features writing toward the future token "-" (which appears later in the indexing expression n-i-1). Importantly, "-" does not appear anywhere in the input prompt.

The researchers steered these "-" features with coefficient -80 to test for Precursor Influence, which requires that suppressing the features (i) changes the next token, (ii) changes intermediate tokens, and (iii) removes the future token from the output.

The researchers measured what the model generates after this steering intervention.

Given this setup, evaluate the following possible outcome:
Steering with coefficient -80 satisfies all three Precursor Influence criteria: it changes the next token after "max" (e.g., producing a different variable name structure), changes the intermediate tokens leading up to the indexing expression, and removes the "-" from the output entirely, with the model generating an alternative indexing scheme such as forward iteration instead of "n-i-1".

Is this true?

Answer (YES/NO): NO